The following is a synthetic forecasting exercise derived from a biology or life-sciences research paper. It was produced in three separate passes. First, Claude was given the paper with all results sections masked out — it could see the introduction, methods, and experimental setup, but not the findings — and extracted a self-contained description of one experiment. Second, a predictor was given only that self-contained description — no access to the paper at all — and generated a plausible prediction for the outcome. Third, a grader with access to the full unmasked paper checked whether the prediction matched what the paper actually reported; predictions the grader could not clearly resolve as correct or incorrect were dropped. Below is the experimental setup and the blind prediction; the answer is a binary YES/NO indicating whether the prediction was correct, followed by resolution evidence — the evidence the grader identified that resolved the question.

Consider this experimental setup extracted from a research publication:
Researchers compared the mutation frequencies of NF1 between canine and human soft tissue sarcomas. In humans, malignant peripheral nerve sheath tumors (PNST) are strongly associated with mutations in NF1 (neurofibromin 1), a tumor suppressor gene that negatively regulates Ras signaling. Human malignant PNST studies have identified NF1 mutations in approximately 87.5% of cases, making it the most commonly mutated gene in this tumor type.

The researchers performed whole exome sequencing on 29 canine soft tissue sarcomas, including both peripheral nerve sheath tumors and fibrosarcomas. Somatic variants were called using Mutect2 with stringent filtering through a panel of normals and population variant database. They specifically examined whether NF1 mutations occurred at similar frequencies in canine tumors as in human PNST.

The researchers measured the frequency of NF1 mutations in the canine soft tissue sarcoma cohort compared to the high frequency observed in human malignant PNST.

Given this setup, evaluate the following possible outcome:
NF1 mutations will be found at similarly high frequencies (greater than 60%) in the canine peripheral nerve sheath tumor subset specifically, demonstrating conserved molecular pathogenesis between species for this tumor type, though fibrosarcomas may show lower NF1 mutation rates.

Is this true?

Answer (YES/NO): NO